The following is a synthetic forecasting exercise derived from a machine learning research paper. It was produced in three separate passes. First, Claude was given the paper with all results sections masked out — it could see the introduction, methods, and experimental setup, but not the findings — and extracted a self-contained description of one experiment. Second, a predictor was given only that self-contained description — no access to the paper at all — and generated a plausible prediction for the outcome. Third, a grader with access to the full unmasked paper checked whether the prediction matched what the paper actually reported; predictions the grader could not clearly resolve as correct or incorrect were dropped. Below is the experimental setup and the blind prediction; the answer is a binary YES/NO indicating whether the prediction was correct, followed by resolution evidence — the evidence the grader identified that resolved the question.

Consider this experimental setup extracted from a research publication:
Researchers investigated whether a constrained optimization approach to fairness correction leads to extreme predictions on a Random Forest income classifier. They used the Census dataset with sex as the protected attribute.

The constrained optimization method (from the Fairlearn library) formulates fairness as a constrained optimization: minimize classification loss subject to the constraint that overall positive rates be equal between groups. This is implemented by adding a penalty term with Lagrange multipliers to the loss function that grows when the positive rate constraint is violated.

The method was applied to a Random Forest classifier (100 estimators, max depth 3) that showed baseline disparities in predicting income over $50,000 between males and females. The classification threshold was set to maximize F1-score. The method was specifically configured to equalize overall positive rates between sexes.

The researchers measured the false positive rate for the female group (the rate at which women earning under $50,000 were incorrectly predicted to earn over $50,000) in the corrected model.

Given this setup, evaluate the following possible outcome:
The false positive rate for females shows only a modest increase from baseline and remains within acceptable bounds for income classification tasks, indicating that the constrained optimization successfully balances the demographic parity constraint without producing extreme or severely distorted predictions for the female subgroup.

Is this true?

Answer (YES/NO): NO